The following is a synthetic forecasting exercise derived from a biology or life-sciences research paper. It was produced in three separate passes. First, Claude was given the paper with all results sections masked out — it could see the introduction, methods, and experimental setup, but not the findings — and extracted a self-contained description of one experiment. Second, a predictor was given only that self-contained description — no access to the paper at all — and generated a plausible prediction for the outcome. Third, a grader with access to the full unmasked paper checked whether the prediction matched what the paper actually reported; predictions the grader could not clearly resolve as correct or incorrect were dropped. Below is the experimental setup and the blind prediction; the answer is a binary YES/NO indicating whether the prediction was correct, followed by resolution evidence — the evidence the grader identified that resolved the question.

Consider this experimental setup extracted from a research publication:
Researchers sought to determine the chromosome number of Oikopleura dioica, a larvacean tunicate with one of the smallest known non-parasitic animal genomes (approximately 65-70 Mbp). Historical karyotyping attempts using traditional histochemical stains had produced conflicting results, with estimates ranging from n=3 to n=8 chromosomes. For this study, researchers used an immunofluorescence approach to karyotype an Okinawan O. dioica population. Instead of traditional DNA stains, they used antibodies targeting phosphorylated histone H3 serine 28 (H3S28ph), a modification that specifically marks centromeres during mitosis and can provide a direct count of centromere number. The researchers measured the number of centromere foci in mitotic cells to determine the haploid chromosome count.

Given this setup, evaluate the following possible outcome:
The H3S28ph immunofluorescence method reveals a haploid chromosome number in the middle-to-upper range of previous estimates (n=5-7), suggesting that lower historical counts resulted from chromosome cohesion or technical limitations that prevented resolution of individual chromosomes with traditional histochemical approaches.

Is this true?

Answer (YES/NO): NO